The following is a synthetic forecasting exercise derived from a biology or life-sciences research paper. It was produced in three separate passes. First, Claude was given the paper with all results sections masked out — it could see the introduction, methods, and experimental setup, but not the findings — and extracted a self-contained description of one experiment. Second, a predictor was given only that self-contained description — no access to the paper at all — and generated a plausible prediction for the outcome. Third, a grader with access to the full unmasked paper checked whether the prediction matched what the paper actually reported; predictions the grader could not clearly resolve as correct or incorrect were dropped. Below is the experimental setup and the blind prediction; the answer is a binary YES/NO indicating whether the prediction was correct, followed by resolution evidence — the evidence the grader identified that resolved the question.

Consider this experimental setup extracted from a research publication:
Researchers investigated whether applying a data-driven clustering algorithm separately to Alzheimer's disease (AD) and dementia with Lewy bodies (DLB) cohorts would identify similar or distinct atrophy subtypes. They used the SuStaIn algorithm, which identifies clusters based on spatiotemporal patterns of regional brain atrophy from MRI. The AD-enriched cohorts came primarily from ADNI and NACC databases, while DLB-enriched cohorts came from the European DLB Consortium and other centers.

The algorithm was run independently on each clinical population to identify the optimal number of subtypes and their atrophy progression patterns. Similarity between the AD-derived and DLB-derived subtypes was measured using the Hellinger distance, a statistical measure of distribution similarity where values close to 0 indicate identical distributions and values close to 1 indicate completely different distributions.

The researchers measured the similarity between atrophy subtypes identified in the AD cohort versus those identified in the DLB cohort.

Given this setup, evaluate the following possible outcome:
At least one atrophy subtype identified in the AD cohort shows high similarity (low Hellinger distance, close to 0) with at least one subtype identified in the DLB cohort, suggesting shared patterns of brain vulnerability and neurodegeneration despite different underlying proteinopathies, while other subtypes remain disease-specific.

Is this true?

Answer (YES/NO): YES